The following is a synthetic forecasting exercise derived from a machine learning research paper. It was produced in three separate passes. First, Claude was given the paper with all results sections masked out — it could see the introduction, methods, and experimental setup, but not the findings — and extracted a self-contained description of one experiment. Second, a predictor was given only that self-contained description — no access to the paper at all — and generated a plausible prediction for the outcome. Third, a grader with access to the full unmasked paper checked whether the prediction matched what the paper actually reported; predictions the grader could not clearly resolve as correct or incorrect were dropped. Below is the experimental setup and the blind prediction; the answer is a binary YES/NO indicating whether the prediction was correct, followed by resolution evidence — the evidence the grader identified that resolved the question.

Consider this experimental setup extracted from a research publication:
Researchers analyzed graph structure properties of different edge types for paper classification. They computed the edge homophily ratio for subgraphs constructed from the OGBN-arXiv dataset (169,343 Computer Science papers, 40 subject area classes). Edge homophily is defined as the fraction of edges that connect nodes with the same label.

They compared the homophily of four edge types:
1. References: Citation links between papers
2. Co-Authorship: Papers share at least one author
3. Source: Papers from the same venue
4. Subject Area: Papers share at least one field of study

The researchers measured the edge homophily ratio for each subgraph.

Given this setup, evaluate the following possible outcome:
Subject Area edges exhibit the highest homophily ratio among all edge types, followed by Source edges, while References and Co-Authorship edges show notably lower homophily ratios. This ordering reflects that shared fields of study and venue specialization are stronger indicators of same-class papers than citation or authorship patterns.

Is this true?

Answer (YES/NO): NO